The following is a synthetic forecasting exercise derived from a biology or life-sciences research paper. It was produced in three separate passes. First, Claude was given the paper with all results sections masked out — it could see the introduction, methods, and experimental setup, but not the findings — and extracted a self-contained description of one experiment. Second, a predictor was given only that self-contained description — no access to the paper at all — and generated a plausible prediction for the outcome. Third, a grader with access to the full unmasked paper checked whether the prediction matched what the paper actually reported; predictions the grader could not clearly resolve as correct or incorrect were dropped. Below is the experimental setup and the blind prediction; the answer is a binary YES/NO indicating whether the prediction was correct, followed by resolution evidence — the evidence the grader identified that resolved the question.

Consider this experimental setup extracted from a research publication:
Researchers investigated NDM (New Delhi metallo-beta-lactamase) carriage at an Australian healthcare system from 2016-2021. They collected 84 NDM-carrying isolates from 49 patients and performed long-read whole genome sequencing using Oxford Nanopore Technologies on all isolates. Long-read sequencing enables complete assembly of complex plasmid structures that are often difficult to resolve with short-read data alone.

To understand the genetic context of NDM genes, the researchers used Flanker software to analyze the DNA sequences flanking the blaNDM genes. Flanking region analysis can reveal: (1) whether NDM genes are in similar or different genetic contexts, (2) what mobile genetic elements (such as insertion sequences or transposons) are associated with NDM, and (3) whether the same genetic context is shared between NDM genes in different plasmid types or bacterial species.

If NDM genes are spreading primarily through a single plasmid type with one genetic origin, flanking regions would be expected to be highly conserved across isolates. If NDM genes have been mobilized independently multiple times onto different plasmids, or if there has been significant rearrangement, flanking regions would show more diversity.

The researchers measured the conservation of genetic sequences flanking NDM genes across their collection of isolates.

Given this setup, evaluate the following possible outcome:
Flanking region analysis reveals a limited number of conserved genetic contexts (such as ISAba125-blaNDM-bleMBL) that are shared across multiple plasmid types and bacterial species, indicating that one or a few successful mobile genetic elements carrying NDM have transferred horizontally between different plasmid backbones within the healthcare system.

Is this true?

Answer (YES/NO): NO